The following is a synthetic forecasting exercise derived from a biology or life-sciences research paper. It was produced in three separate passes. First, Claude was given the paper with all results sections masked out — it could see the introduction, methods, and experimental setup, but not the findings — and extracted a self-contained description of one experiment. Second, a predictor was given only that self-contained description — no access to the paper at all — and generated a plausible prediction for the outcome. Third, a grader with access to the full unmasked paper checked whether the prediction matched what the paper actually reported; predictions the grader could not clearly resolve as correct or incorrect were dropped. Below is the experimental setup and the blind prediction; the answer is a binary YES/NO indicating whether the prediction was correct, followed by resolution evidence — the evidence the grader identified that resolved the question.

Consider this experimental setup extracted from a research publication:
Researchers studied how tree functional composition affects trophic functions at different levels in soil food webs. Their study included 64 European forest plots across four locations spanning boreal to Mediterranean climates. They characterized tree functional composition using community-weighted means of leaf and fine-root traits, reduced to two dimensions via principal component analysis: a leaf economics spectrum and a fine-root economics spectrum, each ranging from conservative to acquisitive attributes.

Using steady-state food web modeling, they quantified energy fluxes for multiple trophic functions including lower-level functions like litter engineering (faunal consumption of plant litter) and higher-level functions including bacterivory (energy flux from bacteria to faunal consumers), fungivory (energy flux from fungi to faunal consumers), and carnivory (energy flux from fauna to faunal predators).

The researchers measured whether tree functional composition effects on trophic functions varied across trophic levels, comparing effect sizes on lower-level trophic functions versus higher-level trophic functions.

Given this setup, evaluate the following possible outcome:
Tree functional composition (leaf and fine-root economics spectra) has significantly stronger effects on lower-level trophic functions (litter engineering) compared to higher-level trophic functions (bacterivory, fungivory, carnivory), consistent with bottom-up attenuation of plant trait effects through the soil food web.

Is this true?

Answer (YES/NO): NO